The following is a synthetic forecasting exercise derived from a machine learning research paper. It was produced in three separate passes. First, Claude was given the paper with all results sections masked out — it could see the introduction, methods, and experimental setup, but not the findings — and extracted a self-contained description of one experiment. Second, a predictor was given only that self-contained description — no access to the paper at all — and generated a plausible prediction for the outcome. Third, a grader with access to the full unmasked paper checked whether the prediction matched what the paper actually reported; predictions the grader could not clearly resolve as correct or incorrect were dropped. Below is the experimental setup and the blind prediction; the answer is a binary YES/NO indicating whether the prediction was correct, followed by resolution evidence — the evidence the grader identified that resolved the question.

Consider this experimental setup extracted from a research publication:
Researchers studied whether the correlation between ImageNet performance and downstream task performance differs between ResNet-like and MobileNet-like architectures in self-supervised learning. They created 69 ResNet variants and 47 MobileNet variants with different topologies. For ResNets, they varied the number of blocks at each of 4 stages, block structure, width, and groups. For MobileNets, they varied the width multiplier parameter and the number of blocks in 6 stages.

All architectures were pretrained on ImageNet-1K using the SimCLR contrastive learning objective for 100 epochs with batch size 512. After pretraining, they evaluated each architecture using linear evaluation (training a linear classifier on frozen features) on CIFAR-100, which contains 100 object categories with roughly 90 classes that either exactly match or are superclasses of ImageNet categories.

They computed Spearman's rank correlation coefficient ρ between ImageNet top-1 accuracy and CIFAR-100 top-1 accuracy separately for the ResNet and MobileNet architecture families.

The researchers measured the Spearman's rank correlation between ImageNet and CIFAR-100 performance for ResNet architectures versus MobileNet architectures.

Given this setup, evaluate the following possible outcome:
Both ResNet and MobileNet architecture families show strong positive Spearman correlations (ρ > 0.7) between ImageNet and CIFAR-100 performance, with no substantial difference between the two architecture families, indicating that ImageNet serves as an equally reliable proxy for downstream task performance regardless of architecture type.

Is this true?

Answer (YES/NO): NO